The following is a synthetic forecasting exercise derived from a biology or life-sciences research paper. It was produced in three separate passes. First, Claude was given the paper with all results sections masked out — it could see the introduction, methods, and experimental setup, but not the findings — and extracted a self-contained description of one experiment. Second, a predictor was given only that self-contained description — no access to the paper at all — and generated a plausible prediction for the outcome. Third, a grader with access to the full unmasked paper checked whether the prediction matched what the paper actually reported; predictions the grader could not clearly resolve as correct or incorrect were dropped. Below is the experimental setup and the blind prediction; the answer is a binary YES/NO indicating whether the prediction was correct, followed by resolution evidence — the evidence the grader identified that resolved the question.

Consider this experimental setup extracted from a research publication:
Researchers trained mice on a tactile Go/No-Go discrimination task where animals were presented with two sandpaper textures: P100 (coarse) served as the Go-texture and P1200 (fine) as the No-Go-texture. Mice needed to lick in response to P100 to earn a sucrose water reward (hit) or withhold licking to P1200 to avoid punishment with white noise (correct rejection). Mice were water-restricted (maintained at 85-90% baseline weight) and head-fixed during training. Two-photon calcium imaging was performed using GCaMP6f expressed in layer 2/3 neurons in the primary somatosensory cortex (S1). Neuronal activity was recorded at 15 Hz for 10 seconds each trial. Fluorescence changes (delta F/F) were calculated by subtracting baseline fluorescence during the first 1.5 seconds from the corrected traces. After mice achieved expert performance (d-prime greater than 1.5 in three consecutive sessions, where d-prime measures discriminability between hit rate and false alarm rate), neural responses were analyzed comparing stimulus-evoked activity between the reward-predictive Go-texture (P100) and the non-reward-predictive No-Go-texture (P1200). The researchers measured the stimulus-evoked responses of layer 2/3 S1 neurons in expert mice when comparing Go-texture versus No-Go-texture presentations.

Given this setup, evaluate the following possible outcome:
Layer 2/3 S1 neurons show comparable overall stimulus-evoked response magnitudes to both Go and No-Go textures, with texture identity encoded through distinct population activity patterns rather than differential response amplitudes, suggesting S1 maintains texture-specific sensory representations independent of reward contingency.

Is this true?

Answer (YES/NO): NO